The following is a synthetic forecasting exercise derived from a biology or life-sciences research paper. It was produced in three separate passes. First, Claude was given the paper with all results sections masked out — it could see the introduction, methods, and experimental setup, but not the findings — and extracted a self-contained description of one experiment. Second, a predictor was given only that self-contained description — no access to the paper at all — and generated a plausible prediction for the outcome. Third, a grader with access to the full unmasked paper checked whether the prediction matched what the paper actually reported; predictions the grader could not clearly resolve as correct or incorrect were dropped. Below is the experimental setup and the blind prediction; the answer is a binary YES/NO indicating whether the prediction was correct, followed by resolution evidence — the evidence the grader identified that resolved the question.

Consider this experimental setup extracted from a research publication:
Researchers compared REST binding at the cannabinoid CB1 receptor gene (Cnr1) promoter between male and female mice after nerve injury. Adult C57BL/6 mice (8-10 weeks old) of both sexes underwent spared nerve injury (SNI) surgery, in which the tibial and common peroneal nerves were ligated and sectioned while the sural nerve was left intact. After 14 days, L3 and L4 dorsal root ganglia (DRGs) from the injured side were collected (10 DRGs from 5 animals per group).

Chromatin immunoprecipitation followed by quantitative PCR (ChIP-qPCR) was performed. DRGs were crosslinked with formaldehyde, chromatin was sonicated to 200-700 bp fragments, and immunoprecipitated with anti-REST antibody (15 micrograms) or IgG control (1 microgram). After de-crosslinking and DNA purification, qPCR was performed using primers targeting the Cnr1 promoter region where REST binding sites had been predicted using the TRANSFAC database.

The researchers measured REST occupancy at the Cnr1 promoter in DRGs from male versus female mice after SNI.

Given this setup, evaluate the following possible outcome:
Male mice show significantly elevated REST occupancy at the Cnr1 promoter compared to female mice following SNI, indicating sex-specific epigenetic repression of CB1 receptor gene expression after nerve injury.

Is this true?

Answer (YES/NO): NO